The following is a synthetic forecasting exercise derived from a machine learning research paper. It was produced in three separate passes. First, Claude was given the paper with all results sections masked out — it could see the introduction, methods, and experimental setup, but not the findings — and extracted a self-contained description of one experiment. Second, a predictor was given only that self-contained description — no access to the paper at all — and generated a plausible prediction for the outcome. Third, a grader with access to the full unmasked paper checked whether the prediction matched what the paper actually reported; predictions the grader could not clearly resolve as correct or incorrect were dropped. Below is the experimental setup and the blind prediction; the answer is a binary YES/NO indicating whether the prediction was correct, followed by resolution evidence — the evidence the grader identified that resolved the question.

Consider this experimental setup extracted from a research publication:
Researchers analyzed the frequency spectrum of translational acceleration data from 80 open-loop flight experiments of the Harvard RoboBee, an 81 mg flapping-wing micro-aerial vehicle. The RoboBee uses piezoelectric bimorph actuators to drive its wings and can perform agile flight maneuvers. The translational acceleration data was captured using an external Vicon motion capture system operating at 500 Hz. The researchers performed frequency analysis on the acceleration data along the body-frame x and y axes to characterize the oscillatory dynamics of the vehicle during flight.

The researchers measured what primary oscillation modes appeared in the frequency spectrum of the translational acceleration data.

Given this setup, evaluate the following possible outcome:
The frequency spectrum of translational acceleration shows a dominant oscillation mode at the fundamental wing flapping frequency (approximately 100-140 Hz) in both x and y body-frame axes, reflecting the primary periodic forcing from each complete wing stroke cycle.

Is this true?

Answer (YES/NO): NO